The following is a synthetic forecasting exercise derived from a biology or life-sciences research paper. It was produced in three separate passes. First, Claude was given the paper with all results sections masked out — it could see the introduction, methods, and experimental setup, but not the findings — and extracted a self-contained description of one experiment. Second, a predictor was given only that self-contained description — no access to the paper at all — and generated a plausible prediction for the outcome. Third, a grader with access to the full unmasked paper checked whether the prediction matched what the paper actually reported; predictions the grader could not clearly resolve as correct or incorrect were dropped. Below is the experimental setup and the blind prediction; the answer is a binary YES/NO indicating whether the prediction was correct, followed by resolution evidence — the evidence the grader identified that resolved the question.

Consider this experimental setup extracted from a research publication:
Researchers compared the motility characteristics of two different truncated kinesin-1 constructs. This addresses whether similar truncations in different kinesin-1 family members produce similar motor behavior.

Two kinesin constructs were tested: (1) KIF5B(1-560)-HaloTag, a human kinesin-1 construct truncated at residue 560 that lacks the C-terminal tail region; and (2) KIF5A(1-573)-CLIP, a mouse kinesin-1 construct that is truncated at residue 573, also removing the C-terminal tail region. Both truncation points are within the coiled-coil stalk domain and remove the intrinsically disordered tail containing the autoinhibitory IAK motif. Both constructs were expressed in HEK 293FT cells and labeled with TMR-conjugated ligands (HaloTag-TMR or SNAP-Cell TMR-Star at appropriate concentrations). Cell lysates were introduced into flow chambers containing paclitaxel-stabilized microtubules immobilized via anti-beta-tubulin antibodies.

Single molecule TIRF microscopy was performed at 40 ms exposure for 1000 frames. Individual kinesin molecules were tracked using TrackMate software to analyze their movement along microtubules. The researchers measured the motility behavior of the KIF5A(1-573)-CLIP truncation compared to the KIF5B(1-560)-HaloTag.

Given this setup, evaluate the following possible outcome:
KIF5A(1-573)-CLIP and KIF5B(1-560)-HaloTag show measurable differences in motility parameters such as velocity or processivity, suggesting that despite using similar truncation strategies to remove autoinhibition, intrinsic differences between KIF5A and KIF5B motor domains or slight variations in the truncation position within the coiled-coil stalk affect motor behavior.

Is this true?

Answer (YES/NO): NO